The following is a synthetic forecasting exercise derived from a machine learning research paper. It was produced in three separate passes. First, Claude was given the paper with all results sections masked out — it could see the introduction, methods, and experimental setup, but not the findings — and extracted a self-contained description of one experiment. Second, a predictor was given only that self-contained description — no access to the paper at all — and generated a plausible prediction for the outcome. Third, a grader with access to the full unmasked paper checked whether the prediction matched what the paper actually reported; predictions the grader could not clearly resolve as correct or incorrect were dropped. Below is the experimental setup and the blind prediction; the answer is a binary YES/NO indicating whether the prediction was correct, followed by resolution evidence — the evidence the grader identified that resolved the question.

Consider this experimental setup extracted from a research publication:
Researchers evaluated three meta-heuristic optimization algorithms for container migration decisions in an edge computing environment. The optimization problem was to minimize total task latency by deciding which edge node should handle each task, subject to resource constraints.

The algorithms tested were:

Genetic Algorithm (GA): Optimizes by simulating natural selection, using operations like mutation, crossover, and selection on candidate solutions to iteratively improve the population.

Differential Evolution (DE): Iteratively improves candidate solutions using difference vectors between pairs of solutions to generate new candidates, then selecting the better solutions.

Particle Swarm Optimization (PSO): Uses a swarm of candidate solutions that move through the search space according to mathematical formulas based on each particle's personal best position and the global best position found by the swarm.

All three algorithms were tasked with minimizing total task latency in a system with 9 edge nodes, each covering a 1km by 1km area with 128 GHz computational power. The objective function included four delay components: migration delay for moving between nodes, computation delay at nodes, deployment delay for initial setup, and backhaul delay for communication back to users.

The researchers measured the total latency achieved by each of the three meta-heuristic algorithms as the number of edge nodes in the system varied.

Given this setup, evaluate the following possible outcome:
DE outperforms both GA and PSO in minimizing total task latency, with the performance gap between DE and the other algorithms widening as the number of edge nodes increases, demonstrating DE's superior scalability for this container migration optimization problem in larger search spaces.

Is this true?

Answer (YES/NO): NO